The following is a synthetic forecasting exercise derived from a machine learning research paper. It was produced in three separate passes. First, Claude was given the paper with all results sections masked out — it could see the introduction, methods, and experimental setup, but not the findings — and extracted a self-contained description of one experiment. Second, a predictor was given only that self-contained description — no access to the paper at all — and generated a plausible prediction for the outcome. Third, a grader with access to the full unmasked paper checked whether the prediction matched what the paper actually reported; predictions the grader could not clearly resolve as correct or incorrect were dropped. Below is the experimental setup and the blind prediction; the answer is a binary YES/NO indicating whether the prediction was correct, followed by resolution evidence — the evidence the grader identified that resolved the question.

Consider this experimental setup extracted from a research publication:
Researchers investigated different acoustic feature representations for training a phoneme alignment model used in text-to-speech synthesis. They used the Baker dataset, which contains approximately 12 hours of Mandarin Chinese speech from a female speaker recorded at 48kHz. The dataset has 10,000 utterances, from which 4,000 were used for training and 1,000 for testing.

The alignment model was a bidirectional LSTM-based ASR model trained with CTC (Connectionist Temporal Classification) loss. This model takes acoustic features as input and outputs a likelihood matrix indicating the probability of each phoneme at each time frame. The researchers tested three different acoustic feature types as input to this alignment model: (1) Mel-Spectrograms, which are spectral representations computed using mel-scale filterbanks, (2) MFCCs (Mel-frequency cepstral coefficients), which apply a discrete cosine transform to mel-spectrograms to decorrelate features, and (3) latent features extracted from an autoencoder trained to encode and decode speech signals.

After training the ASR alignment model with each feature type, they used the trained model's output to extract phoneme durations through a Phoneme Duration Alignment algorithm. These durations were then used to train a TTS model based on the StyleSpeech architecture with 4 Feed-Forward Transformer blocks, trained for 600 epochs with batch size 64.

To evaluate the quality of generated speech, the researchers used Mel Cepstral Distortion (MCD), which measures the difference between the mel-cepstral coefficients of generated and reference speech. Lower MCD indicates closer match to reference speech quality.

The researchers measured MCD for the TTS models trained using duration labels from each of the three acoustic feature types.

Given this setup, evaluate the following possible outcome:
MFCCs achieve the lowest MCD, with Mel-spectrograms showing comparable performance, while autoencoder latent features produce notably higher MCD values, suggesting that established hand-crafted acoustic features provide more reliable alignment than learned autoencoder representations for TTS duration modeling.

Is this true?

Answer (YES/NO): NO